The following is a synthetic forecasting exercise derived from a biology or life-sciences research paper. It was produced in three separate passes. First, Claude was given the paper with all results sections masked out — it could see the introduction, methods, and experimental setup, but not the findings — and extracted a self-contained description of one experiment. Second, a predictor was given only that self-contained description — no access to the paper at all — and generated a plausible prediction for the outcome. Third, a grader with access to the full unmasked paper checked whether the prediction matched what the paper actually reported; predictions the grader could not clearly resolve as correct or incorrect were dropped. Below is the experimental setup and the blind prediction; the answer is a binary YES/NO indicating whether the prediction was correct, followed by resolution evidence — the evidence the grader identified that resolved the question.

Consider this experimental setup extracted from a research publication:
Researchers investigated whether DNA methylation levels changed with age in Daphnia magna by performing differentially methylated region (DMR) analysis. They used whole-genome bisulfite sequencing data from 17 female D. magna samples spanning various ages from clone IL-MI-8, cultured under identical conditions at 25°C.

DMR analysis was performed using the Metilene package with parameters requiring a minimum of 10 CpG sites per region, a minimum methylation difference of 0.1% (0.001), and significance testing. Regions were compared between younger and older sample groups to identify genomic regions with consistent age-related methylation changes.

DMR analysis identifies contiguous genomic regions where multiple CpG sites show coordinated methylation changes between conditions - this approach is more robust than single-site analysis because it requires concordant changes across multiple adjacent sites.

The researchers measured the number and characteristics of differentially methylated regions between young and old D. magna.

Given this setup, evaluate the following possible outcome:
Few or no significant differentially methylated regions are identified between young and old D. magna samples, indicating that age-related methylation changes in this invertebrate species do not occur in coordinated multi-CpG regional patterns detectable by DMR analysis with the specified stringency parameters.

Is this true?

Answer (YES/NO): YES